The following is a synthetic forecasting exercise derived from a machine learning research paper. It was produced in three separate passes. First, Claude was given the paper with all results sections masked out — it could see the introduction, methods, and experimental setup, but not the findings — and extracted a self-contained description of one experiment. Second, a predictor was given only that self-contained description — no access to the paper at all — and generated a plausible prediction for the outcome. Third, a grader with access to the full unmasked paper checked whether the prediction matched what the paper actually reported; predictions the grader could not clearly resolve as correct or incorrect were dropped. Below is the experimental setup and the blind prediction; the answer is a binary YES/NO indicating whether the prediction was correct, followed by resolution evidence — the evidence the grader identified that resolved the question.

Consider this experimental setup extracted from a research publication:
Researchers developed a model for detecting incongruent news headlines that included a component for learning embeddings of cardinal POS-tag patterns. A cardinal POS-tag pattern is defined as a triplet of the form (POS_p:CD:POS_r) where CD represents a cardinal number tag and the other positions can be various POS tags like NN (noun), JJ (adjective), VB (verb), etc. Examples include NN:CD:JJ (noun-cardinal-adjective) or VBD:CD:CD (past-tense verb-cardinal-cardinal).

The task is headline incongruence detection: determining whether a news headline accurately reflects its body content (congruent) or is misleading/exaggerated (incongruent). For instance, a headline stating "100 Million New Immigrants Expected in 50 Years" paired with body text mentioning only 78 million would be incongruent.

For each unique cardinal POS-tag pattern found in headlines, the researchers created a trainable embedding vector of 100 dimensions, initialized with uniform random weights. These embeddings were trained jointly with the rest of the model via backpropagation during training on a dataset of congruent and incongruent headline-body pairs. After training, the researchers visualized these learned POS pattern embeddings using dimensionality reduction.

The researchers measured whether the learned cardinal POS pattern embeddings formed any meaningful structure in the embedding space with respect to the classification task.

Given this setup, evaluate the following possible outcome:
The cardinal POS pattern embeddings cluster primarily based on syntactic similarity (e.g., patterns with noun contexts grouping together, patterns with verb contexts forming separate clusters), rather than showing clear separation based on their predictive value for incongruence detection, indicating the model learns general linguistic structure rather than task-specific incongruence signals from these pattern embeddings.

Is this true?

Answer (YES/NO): NO